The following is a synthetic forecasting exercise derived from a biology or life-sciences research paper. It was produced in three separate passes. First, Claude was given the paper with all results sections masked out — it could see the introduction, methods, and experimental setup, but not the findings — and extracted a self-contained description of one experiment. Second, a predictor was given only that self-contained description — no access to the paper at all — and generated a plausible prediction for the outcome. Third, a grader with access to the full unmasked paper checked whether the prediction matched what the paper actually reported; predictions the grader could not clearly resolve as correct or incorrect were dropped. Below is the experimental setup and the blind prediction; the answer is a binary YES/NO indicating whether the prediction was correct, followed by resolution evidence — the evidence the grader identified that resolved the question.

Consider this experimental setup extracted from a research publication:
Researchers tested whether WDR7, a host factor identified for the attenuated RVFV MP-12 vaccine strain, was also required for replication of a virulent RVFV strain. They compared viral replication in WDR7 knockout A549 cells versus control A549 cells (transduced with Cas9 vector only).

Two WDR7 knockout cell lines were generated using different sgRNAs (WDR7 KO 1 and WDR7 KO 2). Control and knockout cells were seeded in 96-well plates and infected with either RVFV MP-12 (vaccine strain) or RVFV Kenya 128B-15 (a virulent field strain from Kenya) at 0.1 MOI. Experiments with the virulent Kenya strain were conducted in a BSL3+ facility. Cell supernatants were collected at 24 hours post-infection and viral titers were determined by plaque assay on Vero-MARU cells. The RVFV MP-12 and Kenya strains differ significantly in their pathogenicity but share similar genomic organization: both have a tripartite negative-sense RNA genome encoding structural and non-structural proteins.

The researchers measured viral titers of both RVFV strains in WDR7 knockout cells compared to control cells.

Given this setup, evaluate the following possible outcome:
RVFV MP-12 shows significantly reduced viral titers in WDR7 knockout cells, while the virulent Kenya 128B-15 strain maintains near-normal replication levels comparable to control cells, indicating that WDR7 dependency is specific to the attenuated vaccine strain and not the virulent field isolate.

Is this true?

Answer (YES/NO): NO